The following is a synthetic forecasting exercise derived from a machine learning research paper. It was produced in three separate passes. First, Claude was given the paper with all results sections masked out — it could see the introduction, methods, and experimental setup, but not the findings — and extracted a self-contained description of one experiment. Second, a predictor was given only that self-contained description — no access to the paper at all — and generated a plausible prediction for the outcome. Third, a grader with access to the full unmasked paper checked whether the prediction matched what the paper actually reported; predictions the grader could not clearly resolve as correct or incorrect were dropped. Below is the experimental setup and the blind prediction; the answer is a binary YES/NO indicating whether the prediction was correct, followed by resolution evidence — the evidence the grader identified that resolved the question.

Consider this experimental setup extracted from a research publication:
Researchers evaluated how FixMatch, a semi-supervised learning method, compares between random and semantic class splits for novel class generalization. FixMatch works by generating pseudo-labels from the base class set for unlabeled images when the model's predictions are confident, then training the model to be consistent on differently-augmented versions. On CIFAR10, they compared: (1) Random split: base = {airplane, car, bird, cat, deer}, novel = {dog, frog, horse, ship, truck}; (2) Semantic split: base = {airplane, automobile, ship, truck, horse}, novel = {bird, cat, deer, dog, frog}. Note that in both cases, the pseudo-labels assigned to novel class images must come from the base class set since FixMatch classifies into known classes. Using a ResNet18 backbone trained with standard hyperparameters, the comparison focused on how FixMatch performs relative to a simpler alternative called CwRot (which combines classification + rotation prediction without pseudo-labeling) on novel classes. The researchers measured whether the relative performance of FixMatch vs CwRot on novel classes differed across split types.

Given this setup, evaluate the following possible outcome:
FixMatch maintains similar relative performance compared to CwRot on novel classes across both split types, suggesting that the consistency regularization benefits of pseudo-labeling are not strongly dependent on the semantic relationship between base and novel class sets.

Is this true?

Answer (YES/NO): NO